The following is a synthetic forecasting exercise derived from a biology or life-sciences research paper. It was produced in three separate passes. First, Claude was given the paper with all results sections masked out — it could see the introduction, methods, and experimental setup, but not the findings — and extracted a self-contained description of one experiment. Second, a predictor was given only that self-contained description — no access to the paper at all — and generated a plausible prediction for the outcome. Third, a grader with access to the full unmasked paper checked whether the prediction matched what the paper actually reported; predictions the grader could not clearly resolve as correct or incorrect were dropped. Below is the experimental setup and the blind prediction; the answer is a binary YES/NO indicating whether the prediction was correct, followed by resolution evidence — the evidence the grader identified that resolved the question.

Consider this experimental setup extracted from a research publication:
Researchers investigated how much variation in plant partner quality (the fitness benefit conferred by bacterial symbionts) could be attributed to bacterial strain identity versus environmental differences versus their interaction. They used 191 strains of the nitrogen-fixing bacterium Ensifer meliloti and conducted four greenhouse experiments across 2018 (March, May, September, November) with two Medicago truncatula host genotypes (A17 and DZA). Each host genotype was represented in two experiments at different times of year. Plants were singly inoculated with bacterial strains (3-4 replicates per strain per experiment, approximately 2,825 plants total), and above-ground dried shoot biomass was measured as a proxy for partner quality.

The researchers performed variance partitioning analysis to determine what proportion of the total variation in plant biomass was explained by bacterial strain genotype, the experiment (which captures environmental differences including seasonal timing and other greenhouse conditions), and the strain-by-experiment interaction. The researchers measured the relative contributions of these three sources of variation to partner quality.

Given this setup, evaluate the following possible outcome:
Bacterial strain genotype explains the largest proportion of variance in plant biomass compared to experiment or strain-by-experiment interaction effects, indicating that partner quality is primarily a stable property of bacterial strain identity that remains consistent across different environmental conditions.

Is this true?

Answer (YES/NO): NO